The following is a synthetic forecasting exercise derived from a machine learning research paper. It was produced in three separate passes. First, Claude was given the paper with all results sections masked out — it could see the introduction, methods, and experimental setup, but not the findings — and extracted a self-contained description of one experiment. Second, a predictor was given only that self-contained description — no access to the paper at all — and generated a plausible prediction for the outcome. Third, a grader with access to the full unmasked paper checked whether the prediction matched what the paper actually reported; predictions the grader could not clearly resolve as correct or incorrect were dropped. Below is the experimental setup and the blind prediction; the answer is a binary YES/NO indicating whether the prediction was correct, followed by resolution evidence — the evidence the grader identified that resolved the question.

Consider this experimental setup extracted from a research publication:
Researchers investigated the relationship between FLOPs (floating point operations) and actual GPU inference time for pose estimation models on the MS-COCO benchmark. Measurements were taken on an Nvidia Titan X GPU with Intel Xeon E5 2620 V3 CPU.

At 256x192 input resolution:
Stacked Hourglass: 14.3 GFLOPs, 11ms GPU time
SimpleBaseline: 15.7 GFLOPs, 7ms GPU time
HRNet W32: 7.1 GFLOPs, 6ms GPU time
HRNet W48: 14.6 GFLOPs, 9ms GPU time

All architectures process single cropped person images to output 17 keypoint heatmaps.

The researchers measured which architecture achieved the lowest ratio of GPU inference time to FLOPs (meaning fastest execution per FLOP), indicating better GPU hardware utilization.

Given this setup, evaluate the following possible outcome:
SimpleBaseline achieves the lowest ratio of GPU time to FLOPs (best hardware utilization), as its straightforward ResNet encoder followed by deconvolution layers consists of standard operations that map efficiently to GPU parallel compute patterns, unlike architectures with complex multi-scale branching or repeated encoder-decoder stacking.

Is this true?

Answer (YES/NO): YES